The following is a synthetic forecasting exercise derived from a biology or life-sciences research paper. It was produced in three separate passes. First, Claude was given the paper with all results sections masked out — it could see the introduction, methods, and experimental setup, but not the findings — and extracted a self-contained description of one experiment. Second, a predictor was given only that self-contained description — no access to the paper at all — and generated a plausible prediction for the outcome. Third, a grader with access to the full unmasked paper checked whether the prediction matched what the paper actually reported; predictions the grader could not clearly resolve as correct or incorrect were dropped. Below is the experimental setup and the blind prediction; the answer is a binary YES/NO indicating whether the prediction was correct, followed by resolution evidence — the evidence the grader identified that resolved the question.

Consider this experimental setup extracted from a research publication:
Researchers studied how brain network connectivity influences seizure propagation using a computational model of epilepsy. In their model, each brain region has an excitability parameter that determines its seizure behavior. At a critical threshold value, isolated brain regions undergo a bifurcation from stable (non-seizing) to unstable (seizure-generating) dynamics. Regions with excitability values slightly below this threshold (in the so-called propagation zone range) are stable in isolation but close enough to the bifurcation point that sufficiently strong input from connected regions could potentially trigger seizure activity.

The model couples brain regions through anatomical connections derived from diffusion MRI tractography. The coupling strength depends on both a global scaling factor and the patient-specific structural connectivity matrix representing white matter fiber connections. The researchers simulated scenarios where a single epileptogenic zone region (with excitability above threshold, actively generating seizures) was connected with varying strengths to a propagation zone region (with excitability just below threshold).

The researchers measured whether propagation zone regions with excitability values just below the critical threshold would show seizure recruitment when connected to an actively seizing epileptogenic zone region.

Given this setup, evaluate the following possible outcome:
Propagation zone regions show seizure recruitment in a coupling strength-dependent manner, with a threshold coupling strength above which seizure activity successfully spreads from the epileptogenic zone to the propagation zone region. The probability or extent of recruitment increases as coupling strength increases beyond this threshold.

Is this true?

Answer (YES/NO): YES